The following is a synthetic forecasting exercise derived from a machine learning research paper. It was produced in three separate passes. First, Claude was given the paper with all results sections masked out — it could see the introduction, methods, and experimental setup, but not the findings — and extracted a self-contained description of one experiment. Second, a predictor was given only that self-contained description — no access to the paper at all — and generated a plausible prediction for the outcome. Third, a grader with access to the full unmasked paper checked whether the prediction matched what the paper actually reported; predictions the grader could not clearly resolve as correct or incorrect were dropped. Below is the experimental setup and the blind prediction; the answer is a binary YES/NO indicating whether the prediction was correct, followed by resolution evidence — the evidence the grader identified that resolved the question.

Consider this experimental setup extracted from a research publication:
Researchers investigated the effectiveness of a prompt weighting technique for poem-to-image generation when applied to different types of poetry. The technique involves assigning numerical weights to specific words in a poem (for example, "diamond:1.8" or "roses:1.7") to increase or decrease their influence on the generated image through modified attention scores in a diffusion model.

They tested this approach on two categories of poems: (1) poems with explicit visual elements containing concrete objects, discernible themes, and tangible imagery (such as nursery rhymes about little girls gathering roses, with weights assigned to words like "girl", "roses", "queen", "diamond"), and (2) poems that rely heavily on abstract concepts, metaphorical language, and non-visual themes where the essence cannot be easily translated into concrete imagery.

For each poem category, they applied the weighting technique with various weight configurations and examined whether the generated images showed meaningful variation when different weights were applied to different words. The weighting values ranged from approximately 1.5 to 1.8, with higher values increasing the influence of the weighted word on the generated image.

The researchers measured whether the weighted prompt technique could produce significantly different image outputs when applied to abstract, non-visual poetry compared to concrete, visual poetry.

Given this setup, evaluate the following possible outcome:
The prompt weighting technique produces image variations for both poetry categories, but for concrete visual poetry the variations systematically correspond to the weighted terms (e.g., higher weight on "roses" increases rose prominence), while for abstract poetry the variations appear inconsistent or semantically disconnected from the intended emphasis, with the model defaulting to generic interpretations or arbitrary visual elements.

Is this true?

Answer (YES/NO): NO